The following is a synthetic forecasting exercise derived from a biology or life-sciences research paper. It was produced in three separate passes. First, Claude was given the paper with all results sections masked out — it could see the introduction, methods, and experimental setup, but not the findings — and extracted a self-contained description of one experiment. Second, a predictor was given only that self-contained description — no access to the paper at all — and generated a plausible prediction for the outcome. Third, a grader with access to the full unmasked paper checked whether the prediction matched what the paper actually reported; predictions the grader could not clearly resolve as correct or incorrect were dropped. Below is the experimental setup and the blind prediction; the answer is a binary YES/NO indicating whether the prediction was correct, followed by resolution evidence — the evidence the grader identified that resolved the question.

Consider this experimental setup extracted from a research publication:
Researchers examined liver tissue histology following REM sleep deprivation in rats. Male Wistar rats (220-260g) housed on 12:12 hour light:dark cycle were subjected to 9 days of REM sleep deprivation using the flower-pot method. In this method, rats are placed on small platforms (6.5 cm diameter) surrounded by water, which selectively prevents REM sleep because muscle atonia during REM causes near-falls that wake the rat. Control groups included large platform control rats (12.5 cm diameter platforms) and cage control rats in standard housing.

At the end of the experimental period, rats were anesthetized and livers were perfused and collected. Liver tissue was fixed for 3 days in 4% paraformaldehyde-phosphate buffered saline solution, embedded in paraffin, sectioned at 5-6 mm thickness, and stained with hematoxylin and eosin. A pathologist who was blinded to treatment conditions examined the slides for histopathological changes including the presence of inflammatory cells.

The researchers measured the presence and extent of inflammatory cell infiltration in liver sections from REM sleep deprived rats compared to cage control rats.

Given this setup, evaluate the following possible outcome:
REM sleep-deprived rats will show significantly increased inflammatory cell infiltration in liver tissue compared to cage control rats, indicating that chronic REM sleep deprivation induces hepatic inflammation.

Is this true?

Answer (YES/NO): YES